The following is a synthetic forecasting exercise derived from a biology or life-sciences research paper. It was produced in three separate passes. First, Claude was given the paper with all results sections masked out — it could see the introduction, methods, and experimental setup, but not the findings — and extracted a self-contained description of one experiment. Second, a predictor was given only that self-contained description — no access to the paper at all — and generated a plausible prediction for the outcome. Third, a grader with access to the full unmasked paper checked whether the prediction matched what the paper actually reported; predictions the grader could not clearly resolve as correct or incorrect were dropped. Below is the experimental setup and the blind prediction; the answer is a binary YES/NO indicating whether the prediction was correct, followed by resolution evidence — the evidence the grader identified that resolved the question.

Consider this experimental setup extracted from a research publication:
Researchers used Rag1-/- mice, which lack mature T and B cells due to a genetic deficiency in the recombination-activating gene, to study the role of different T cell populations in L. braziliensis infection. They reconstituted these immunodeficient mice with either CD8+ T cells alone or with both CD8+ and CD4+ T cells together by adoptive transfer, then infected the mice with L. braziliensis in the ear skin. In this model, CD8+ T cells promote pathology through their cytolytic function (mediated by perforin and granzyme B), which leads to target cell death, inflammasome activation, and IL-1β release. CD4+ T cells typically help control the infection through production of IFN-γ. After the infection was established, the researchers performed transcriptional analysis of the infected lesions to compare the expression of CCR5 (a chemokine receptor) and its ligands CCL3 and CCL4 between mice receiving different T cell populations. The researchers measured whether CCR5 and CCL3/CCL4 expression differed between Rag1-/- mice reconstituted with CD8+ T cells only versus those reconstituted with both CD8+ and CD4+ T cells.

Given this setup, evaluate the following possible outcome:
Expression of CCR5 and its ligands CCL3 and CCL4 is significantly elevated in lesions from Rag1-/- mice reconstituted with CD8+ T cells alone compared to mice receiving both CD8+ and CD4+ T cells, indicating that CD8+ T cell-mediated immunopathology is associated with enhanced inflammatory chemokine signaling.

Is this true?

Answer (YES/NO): YES